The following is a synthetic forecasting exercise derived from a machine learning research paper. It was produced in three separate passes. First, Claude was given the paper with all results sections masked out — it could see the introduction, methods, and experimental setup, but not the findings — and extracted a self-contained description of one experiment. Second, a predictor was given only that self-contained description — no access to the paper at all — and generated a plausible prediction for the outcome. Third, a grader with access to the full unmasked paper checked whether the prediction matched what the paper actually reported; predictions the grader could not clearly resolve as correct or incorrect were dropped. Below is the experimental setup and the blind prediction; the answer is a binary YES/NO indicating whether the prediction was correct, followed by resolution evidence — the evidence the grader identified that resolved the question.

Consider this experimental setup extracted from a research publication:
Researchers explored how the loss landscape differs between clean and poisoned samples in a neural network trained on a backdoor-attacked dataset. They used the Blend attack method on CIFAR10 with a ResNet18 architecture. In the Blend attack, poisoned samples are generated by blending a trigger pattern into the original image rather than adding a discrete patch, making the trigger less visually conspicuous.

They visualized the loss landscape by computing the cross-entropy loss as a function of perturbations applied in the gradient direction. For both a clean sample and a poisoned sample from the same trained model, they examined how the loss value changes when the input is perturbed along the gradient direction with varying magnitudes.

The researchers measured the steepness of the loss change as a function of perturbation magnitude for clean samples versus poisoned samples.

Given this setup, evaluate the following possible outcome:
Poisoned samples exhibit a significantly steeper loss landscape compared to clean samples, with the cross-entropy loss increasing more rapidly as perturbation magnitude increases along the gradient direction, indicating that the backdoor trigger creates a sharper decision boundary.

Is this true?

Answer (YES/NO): NO